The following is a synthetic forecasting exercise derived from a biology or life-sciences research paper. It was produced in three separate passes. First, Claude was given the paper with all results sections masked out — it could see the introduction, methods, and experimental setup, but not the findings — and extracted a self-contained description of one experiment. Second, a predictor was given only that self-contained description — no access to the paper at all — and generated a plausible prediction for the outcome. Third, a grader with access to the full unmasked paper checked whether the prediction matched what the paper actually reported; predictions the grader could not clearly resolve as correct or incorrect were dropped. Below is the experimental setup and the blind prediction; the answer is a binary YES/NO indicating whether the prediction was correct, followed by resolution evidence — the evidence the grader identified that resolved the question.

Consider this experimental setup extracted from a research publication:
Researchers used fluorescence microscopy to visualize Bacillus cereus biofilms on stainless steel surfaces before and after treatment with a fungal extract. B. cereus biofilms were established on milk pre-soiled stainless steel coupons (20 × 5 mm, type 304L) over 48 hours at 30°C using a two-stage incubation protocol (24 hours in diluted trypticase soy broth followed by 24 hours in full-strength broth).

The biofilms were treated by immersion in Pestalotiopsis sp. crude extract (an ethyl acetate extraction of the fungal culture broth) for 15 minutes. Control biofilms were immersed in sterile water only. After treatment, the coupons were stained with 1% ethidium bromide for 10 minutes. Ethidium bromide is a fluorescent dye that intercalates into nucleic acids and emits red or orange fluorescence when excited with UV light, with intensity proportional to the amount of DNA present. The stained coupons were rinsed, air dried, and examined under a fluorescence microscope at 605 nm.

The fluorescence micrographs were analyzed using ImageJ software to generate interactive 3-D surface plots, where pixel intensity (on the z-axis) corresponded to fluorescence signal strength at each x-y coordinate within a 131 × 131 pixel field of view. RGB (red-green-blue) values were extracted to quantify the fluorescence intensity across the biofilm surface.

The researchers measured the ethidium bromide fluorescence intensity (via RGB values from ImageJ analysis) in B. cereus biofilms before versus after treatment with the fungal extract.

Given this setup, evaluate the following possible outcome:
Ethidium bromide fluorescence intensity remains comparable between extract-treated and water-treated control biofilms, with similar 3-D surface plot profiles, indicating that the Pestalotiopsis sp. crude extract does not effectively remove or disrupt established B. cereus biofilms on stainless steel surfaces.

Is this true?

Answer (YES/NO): NO